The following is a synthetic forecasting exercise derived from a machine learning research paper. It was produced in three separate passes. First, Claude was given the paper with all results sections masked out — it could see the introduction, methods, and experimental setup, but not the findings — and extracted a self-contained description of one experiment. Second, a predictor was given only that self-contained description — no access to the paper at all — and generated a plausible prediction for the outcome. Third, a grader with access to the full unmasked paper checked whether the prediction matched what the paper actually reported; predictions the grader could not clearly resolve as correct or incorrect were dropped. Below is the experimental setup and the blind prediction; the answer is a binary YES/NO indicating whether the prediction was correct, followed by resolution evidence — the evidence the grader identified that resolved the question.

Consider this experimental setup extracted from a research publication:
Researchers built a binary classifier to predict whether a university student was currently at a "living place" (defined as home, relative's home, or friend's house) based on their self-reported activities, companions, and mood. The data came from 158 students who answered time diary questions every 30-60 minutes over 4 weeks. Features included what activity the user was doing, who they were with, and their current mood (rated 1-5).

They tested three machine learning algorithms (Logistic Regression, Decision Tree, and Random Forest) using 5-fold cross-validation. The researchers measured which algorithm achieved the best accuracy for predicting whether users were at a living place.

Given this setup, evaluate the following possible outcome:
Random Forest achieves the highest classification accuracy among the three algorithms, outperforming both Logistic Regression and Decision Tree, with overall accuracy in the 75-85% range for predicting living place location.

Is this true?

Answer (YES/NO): NO